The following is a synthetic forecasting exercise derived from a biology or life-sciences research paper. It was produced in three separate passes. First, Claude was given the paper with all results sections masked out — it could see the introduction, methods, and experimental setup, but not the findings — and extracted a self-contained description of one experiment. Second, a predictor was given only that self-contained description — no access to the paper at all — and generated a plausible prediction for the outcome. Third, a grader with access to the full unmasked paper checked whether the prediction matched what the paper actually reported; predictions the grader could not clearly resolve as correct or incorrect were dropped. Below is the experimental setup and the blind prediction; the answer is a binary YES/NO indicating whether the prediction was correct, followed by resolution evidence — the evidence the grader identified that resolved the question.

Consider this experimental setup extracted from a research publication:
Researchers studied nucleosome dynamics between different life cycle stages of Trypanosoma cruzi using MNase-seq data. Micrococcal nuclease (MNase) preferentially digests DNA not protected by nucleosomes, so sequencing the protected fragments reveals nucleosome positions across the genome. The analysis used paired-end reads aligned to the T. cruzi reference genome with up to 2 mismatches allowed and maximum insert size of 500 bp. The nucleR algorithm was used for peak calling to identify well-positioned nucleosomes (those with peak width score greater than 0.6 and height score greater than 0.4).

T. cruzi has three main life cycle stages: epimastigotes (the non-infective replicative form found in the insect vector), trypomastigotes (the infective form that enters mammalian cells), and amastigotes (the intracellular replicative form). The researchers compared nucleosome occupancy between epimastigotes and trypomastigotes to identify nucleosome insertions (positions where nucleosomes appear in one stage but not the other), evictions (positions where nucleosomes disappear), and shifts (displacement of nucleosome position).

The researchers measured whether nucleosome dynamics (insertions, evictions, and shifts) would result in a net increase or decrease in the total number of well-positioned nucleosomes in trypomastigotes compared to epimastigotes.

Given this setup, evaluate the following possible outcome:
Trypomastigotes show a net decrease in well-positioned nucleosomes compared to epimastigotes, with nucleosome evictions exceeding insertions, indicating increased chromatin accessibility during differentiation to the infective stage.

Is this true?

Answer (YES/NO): NO